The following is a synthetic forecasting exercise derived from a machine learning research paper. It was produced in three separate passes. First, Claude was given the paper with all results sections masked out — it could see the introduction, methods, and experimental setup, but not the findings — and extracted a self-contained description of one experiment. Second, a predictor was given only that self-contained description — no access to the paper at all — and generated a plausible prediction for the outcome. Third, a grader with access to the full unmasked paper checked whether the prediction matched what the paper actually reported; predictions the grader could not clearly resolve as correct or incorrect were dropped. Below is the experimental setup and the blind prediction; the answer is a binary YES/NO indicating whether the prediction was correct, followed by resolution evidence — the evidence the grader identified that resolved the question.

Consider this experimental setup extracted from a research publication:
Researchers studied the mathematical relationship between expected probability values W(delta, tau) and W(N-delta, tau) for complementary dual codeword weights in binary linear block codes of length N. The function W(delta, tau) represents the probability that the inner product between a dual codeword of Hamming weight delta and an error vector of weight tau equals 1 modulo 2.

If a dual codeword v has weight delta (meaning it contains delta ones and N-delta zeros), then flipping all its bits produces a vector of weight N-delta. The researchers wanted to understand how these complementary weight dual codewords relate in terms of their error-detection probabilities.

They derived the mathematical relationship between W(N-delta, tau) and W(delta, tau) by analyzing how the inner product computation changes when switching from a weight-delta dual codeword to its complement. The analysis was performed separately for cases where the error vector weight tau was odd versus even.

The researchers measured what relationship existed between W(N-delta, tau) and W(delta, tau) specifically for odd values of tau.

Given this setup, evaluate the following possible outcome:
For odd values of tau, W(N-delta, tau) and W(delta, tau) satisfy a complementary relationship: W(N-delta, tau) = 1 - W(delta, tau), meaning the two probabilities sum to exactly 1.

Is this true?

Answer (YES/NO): YES